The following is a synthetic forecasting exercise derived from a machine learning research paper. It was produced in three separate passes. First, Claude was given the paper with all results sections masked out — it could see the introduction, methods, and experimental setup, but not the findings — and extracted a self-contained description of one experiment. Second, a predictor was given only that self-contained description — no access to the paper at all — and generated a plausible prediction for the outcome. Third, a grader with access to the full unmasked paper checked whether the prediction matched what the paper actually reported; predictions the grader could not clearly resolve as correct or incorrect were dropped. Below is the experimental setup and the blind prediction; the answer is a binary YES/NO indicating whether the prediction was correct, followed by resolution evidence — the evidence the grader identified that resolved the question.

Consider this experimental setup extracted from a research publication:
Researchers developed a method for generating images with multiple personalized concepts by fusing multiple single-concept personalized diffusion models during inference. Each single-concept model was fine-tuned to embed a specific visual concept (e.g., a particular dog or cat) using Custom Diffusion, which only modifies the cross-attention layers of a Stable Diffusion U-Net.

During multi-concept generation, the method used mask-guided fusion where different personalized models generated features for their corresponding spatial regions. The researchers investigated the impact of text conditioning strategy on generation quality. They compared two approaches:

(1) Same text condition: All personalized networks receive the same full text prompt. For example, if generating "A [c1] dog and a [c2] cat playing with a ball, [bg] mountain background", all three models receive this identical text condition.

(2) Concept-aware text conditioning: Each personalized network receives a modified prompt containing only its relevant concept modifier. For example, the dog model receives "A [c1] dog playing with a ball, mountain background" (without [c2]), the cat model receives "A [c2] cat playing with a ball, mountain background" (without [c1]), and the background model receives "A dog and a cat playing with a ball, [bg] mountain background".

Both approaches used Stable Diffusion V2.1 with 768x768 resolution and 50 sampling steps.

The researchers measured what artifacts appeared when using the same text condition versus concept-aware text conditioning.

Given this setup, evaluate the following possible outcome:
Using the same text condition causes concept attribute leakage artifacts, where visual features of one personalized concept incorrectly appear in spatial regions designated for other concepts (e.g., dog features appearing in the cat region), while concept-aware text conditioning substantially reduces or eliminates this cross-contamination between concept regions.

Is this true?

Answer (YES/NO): YES